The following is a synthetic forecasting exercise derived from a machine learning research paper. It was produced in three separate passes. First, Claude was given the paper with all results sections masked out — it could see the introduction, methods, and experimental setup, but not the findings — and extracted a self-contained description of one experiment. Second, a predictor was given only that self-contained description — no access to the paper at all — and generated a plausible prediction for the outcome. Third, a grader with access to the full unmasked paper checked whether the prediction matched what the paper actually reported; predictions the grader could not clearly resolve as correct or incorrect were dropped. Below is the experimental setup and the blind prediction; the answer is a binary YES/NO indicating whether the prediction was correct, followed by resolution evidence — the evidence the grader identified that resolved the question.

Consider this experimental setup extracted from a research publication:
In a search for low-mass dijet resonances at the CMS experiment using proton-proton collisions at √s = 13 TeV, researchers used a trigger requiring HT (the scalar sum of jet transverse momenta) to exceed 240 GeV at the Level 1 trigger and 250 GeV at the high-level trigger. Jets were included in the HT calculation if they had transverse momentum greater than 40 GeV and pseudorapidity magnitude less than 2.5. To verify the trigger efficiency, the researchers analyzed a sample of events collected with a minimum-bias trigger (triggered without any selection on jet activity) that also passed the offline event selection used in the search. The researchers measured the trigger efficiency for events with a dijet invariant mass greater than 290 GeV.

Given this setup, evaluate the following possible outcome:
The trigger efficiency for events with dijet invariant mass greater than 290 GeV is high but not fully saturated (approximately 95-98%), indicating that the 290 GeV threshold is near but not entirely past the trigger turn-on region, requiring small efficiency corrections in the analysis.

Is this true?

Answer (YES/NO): NO